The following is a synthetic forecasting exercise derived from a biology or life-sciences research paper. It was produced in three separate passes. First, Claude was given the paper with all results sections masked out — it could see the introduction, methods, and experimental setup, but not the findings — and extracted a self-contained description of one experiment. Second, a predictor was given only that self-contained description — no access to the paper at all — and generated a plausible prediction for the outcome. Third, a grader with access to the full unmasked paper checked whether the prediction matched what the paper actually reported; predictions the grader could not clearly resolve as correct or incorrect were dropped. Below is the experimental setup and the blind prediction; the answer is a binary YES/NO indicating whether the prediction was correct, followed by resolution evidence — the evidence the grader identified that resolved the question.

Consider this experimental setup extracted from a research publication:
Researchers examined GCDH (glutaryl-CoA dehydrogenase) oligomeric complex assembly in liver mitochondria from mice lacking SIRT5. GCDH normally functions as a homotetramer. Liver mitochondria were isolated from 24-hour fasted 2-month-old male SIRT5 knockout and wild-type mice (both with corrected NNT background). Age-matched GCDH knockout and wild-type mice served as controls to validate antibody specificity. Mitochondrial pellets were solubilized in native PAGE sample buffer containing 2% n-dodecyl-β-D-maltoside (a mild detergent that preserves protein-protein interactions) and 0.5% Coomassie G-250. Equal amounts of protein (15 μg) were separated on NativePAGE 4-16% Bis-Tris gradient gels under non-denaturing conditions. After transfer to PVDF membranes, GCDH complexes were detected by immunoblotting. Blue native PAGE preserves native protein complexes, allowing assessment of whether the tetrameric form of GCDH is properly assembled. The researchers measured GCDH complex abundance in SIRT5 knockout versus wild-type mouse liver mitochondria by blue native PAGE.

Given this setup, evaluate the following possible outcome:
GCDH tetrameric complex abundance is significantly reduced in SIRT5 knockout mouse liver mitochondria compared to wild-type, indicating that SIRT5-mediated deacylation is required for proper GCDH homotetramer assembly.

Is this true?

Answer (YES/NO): NO